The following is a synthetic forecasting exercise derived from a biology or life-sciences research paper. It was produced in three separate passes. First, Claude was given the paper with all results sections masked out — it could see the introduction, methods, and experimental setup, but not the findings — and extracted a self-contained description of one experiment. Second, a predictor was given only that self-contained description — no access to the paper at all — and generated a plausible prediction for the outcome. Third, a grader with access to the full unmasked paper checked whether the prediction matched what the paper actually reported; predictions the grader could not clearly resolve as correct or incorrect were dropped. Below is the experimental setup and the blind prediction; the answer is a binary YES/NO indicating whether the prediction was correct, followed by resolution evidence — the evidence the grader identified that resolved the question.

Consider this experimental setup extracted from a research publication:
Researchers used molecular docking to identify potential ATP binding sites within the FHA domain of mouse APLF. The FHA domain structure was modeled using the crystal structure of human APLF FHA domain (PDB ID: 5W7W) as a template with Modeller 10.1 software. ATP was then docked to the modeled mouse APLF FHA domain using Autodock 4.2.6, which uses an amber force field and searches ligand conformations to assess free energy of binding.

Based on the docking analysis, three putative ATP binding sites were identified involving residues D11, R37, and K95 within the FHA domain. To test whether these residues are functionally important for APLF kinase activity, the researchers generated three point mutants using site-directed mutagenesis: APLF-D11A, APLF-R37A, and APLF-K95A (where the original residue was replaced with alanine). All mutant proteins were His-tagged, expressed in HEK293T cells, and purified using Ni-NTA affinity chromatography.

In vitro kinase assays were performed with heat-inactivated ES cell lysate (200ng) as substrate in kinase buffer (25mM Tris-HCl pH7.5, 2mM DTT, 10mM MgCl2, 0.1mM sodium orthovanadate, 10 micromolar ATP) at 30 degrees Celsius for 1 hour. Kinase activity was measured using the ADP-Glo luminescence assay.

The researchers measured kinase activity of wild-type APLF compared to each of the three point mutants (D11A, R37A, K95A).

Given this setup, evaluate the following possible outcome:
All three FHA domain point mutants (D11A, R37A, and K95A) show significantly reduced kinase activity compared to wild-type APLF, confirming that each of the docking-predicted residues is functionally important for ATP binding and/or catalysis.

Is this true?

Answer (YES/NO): YES